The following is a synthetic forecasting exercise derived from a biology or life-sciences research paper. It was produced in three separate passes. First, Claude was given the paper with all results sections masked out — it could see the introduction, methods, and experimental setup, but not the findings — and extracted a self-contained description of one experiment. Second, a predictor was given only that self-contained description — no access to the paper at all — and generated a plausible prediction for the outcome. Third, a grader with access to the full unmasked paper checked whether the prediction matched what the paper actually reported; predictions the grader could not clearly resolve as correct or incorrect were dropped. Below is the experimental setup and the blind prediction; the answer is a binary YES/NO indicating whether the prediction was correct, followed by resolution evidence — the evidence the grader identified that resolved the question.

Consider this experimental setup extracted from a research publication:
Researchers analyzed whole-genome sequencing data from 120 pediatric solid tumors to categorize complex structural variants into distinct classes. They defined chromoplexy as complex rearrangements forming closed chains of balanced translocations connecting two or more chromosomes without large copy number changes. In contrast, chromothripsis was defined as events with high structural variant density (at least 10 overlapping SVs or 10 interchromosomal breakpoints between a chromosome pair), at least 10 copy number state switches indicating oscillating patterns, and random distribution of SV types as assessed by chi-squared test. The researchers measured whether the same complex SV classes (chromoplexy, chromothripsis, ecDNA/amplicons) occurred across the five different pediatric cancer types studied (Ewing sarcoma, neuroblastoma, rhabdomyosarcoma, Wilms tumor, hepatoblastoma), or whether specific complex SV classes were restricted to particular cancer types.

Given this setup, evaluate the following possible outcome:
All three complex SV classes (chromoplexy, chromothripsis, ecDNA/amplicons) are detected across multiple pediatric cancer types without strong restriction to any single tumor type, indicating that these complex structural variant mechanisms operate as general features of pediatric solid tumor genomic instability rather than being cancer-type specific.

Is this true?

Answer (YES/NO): NO